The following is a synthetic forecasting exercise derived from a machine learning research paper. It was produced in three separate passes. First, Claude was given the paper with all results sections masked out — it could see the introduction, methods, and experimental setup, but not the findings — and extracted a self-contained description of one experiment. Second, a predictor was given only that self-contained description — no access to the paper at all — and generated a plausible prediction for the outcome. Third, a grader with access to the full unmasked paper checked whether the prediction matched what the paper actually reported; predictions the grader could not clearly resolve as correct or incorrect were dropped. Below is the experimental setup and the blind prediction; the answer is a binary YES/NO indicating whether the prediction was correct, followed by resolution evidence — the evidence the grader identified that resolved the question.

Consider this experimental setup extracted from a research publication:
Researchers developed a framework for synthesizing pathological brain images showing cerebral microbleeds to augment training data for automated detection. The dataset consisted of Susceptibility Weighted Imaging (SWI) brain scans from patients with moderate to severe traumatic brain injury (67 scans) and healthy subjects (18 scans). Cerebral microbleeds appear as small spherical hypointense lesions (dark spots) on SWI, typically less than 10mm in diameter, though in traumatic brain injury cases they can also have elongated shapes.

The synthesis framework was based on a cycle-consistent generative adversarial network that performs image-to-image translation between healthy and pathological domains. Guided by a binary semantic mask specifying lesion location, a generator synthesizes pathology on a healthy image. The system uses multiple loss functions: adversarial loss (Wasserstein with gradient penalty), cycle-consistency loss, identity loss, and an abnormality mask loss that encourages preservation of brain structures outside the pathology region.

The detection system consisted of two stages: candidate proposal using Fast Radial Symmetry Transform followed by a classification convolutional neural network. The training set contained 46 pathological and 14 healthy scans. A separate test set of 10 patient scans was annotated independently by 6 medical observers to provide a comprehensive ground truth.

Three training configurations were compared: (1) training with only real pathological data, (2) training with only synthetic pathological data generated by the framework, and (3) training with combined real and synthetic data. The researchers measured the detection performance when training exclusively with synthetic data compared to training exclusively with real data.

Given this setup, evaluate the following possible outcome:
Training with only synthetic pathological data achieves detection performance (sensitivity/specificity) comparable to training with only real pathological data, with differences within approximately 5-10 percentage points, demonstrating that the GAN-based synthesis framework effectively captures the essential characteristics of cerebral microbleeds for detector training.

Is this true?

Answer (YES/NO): YES